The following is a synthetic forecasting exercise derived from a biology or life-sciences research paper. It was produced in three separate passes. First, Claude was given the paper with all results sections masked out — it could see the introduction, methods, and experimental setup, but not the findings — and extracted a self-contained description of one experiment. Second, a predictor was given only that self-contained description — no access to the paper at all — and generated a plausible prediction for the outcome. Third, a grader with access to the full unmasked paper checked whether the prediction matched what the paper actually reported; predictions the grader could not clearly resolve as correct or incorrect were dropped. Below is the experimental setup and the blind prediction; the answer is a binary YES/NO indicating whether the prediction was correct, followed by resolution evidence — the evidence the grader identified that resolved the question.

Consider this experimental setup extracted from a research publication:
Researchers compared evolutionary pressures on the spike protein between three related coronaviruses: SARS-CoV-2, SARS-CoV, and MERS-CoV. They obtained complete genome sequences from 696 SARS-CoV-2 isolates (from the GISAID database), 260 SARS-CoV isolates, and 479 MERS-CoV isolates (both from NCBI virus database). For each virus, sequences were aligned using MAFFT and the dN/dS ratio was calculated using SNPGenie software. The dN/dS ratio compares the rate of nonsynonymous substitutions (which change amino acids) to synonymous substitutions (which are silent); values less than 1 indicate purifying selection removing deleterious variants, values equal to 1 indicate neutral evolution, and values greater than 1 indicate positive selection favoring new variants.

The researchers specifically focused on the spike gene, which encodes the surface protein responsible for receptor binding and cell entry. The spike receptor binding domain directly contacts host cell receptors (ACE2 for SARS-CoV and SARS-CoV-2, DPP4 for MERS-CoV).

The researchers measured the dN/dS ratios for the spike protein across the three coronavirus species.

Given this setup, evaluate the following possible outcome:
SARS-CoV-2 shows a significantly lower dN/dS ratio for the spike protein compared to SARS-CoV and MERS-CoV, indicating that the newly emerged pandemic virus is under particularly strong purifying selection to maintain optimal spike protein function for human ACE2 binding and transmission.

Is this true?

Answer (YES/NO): NO